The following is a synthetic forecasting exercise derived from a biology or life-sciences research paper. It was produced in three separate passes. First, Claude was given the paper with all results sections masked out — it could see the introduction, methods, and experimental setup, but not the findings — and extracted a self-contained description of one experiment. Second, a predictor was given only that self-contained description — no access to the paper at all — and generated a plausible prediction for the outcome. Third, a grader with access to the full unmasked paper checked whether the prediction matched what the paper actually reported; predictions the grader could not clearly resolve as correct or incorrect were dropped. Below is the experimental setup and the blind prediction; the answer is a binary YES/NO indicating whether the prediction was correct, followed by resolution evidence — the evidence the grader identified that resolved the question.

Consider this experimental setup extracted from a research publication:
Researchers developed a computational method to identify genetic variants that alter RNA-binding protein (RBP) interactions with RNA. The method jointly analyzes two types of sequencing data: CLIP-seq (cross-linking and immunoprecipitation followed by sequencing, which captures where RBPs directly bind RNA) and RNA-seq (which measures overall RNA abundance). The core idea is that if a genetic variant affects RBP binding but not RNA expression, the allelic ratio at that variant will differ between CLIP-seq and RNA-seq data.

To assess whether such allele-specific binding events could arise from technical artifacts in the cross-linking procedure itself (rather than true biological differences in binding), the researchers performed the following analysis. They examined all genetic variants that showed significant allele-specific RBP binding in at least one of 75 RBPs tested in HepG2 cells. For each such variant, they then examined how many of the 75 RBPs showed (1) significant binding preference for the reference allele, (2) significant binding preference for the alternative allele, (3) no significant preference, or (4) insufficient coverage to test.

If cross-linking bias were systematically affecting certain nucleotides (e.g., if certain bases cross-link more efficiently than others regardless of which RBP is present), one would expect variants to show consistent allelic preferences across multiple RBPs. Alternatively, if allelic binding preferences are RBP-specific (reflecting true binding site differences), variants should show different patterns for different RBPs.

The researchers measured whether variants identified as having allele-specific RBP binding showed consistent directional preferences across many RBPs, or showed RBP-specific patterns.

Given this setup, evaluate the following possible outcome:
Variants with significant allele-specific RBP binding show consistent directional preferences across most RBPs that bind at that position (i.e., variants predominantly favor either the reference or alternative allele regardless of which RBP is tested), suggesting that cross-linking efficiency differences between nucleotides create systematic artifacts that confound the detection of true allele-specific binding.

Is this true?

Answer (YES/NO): NO